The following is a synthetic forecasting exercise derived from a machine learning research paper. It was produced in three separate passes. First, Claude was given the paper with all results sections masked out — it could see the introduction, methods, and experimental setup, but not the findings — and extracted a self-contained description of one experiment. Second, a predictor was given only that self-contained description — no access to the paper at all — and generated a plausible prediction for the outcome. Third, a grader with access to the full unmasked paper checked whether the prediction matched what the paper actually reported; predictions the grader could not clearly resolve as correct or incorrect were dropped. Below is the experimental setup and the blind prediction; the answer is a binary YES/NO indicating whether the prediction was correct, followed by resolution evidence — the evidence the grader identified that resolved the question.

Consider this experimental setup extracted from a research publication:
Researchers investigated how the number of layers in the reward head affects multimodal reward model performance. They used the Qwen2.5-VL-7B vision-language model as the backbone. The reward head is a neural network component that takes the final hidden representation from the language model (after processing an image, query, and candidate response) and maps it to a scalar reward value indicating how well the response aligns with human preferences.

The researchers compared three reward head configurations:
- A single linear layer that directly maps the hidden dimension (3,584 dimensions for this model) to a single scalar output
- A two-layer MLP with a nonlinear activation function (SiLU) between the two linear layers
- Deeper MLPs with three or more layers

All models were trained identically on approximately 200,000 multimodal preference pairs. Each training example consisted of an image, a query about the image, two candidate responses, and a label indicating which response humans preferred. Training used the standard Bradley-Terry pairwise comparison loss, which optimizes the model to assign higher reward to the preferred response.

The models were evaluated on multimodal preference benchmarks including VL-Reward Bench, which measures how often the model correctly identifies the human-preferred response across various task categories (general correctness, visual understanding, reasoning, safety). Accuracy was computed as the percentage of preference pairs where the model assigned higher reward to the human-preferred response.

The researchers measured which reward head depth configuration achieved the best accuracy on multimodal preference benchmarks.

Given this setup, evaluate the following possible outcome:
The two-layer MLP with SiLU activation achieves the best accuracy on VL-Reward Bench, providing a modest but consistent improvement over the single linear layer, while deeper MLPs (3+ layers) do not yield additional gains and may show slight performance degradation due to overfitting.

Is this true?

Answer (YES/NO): NO